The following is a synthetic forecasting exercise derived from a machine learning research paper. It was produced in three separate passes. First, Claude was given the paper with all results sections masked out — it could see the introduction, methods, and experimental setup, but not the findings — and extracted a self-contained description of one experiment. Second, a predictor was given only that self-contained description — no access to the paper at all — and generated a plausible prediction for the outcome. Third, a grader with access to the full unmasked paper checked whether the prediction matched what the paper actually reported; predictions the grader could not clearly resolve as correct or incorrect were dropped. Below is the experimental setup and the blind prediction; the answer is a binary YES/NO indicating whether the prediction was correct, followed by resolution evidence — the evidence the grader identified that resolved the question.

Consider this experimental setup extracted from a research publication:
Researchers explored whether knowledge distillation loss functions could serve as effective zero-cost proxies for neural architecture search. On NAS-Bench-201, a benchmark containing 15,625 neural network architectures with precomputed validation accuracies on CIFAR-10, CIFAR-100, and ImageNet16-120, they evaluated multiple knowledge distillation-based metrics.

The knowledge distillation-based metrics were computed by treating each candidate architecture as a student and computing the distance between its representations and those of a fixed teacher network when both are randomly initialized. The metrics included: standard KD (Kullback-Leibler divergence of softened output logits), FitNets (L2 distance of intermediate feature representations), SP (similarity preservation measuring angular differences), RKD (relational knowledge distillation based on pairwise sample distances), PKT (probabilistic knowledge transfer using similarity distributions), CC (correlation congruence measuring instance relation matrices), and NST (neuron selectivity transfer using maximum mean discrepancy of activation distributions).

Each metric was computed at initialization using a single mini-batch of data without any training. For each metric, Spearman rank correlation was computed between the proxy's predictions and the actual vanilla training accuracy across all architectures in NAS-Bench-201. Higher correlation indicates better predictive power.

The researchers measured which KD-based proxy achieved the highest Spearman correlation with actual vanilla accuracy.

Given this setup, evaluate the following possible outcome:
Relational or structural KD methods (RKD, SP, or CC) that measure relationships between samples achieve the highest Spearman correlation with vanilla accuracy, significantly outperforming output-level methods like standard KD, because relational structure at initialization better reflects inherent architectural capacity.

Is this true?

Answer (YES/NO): NO